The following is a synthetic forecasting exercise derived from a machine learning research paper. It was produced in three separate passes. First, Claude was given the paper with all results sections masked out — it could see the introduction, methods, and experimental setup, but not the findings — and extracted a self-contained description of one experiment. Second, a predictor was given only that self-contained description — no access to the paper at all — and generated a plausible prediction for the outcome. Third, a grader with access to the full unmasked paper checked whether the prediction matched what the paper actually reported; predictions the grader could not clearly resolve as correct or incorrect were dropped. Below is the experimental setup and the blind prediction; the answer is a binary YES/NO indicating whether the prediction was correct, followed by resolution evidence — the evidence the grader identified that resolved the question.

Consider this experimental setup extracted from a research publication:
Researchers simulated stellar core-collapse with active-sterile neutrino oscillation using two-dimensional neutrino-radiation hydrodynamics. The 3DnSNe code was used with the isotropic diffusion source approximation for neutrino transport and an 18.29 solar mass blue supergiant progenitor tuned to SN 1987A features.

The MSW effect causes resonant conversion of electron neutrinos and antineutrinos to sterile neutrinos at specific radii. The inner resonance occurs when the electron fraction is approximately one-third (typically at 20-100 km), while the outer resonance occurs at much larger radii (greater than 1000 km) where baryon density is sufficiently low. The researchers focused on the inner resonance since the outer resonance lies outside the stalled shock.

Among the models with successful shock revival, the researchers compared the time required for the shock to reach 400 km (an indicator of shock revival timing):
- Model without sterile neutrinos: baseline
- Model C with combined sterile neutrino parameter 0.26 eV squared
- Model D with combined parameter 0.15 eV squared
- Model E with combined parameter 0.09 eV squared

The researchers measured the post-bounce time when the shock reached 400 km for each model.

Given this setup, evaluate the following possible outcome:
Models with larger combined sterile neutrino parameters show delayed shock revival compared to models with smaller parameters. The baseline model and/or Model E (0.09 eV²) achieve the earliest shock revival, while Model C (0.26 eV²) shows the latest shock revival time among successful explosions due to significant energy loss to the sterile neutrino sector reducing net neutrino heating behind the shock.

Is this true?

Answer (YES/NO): YES